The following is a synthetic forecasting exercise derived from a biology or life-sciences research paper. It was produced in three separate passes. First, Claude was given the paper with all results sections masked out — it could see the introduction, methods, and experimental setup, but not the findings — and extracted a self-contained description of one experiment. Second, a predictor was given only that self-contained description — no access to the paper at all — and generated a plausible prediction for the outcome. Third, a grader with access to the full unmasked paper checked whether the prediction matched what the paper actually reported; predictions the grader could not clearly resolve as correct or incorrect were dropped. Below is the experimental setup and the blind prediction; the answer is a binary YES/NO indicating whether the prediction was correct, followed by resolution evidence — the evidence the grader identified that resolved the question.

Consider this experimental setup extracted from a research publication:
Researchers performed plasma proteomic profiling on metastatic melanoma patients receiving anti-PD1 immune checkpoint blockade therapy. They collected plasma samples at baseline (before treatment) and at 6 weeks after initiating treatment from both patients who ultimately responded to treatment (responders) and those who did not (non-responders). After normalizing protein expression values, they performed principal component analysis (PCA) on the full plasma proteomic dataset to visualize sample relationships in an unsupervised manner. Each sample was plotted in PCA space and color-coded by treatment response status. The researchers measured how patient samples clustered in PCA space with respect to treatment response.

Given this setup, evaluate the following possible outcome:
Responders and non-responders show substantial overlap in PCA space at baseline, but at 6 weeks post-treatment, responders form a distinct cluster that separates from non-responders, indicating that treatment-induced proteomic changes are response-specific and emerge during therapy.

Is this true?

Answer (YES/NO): NO